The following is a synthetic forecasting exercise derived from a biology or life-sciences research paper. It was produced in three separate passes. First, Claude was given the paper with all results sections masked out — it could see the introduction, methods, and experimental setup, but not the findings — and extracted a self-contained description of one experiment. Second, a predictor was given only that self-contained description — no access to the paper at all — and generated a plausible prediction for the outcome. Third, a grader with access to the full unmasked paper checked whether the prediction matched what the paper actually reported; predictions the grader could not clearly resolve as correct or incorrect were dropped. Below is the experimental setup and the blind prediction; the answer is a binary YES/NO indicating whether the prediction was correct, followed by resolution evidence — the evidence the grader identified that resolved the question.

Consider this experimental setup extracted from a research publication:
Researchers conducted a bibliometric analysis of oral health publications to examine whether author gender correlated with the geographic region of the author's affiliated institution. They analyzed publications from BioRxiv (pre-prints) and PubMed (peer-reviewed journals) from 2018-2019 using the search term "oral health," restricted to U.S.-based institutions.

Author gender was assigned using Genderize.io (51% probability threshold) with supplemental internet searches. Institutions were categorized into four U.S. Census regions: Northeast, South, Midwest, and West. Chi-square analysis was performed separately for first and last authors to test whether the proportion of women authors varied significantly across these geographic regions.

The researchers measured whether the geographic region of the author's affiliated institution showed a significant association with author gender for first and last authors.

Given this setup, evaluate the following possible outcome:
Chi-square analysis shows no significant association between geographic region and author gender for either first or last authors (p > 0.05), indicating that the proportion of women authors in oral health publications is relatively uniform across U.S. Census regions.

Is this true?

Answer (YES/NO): YES